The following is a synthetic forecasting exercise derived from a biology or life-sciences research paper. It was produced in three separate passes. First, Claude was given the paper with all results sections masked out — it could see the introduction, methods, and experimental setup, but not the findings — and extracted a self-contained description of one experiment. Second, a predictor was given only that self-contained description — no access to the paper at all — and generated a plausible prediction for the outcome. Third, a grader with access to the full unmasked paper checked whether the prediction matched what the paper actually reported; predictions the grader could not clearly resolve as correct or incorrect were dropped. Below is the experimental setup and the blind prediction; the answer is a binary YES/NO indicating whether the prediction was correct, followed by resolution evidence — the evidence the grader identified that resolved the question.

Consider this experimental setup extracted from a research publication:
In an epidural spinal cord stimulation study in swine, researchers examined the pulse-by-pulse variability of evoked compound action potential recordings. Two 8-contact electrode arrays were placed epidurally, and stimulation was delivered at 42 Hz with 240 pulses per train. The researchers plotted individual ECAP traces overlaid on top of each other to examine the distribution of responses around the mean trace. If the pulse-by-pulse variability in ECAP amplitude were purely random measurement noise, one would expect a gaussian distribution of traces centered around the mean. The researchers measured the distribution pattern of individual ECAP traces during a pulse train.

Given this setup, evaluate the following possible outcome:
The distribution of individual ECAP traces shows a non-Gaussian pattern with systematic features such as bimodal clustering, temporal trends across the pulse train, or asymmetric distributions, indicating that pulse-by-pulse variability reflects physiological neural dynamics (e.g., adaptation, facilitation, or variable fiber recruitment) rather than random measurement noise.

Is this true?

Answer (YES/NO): NO